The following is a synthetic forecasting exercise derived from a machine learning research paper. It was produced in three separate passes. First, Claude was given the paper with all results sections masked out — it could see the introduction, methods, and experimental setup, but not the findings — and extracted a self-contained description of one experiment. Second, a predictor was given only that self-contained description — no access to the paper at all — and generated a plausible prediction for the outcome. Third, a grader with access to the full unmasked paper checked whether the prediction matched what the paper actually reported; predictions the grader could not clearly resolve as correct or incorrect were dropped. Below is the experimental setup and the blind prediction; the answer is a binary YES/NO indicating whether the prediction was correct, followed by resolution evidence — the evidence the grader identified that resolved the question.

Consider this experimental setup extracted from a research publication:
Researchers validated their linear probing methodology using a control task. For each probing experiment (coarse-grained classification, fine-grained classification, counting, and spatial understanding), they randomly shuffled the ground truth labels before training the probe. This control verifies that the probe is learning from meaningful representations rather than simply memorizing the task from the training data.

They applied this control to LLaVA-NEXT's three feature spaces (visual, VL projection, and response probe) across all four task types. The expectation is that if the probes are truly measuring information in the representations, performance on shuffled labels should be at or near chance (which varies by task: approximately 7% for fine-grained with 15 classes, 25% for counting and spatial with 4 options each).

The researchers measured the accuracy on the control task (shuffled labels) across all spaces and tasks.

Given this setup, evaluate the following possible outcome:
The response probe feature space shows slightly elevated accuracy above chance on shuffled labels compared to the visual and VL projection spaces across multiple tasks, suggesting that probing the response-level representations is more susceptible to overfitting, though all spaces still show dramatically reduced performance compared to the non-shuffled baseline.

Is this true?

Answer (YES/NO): NO